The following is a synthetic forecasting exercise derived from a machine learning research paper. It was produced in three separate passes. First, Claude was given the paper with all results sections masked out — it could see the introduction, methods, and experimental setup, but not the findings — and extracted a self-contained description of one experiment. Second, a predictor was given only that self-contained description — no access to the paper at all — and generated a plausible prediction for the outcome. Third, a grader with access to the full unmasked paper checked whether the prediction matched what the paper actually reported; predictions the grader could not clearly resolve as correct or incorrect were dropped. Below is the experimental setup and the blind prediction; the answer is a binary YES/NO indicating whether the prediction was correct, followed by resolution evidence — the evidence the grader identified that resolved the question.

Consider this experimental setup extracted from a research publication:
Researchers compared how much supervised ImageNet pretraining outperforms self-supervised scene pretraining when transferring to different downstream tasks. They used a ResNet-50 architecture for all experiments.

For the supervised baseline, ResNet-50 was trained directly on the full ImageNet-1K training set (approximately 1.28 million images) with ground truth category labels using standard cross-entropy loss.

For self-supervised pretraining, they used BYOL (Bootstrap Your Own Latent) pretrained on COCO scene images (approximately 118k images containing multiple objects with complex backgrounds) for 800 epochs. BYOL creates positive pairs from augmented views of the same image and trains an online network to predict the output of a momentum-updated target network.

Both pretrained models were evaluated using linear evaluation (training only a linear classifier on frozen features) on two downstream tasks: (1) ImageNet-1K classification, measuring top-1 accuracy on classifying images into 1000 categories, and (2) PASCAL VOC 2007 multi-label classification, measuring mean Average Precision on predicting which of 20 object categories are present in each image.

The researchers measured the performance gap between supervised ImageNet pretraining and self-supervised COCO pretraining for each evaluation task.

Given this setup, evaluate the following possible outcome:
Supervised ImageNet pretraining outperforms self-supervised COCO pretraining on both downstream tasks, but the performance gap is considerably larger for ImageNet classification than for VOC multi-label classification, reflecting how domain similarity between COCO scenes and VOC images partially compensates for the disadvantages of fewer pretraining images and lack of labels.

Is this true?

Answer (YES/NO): YES